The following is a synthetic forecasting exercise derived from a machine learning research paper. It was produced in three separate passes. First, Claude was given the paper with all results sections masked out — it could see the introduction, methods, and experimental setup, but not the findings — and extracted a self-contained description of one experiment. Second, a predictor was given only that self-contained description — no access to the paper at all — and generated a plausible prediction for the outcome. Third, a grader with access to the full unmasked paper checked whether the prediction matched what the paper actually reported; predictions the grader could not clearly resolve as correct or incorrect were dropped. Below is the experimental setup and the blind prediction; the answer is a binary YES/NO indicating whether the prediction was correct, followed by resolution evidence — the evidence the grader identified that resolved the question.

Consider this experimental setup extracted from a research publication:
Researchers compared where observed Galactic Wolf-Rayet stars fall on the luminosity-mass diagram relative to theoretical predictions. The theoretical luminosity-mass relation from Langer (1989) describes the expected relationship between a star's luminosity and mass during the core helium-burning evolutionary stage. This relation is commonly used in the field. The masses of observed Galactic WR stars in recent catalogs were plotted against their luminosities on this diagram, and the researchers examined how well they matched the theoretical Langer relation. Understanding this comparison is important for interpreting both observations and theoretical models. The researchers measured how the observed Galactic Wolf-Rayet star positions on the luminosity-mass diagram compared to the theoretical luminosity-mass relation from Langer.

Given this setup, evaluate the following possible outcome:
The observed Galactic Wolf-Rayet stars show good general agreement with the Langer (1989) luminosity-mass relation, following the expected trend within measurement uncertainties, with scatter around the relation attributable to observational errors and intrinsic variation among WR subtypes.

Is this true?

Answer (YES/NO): NO